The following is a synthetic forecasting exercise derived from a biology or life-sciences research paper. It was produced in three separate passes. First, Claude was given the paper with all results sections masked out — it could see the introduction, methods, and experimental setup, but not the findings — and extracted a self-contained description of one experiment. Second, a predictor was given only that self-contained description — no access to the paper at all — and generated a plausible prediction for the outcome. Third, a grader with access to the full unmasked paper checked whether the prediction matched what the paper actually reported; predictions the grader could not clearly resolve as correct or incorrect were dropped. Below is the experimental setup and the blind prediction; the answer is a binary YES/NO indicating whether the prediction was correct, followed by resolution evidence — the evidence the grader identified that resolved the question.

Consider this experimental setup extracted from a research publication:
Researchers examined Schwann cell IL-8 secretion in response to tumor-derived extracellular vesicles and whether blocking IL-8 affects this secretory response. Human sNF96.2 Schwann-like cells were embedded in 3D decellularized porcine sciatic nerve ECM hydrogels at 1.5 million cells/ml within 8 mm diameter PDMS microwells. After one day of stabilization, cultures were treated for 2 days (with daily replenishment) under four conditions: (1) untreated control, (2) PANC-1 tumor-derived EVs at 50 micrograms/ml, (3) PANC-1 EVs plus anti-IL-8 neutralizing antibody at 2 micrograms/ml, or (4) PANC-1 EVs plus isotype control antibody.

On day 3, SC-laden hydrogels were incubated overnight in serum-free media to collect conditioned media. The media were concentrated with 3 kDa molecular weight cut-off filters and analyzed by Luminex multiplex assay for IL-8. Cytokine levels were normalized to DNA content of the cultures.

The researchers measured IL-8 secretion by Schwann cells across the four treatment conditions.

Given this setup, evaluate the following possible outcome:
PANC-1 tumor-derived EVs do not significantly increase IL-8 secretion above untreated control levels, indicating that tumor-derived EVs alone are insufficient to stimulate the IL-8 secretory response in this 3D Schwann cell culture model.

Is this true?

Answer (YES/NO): NO